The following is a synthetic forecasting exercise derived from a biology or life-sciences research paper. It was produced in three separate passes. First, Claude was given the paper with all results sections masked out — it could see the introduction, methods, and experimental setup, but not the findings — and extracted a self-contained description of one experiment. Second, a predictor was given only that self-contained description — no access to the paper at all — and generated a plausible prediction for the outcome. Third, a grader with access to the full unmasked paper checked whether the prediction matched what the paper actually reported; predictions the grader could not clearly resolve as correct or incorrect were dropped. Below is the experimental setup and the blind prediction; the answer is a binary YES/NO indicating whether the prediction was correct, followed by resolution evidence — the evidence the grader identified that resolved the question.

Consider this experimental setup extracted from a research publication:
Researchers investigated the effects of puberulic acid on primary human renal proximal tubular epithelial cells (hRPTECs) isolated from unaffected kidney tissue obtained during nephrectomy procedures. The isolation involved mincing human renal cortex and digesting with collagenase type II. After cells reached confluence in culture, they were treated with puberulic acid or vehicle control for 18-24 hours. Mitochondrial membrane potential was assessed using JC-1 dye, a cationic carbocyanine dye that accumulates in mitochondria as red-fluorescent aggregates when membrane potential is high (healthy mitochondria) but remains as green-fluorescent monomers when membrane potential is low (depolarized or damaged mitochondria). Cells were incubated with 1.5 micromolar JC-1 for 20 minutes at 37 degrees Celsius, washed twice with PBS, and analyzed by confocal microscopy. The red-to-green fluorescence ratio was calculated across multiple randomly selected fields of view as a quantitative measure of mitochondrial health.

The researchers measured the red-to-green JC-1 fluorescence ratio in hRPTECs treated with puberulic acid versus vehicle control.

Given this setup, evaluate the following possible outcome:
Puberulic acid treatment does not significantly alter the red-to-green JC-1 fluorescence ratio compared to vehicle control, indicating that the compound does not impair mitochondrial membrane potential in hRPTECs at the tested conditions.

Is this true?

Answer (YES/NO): NO